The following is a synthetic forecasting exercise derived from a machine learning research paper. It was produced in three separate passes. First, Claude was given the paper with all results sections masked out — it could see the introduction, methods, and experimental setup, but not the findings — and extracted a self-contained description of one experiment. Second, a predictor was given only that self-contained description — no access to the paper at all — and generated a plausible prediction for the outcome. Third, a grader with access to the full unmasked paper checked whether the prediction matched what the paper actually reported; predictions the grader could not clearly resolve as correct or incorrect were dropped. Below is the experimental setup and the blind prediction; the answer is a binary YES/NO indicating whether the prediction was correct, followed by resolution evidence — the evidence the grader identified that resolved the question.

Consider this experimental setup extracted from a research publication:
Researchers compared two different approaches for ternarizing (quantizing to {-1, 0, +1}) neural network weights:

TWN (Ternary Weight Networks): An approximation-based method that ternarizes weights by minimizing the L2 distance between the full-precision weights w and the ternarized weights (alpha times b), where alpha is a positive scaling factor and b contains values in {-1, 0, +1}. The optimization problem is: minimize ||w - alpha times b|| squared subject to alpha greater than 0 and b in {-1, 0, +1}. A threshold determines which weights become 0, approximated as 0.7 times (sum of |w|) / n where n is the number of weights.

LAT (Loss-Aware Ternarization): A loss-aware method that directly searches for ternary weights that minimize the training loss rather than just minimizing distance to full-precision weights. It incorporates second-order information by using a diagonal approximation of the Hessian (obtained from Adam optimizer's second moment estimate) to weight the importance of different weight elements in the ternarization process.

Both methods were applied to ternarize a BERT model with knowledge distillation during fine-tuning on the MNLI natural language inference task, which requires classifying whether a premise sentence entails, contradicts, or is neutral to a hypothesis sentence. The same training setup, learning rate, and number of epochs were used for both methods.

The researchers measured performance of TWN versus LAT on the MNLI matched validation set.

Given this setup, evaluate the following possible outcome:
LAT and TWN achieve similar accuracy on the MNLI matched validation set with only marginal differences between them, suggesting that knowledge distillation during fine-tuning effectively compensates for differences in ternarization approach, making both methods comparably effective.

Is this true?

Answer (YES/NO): YES